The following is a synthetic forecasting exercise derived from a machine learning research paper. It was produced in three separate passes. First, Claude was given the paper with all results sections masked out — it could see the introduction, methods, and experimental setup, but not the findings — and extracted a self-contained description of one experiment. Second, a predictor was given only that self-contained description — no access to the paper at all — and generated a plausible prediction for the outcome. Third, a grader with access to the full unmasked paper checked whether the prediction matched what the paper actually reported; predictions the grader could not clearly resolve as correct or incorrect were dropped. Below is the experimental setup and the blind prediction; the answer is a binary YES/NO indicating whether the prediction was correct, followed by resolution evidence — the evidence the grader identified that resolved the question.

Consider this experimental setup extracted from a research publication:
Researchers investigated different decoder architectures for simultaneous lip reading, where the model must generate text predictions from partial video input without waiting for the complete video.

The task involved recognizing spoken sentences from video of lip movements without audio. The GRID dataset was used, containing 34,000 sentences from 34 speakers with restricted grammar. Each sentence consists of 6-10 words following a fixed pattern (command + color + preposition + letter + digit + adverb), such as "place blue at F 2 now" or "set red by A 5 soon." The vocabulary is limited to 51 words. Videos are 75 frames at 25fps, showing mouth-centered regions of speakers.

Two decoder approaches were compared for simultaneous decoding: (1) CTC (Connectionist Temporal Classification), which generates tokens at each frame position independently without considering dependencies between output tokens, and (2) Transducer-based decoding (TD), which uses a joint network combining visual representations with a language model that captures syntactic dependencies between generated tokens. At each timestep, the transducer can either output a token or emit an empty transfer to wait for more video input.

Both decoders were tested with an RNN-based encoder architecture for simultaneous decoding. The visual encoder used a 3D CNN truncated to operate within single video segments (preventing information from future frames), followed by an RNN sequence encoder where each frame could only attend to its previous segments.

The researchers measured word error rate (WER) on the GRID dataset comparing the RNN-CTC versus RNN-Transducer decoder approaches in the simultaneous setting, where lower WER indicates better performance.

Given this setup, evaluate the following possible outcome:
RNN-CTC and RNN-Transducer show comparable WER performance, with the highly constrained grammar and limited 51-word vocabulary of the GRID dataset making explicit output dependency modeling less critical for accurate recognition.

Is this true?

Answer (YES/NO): NO